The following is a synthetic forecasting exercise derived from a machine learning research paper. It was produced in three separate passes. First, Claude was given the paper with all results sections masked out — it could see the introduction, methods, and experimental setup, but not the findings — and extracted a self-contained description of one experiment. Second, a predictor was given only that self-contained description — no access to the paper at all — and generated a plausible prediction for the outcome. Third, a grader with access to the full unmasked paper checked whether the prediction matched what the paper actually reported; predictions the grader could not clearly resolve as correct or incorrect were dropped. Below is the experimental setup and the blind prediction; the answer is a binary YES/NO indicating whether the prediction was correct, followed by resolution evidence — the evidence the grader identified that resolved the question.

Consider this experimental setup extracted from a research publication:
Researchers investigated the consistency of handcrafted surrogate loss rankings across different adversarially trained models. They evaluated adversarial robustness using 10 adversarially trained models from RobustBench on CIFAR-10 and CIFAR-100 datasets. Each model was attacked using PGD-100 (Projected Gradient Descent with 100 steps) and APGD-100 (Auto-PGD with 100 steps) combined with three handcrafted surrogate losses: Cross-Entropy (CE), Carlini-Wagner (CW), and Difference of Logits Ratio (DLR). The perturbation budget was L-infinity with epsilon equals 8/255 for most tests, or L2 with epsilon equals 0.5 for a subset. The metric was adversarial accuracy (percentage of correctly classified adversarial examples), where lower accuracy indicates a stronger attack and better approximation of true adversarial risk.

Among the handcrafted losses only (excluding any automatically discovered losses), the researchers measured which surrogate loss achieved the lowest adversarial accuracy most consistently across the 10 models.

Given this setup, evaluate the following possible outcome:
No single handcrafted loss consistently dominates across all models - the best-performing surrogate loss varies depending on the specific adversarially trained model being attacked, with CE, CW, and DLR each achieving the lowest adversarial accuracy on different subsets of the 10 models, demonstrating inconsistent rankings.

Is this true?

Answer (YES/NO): NO